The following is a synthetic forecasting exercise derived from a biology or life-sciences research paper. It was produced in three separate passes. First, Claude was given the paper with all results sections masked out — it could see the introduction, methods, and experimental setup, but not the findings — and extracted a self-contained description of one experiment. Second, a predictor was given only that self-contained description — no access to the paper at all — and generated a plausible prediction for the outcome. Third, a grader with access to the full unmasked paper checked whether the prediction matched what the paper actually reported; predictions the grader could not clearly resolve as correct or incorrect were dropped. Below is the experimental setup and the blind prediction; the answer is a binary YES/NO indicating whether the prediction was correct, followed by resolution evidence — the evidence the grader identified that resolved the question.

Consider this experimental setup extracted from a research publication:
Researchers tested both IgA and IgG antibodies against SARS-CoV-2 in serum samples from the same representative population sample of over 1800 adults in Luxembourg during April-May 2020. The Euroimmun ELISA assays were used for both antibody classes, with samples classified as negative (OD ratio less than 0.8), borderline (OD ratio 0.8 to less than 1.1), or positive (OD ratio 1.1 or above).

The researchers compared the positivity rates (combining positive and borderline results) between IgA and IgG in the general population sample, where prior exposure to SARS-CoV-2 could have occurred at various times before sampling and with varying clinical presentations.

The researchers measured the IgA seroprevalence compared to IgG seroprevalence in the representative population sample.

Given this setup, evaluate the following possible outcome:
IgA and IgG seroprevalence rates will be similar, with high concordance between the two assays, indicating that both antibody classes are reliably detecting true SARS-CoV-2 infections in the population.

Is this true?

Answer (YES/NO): NO